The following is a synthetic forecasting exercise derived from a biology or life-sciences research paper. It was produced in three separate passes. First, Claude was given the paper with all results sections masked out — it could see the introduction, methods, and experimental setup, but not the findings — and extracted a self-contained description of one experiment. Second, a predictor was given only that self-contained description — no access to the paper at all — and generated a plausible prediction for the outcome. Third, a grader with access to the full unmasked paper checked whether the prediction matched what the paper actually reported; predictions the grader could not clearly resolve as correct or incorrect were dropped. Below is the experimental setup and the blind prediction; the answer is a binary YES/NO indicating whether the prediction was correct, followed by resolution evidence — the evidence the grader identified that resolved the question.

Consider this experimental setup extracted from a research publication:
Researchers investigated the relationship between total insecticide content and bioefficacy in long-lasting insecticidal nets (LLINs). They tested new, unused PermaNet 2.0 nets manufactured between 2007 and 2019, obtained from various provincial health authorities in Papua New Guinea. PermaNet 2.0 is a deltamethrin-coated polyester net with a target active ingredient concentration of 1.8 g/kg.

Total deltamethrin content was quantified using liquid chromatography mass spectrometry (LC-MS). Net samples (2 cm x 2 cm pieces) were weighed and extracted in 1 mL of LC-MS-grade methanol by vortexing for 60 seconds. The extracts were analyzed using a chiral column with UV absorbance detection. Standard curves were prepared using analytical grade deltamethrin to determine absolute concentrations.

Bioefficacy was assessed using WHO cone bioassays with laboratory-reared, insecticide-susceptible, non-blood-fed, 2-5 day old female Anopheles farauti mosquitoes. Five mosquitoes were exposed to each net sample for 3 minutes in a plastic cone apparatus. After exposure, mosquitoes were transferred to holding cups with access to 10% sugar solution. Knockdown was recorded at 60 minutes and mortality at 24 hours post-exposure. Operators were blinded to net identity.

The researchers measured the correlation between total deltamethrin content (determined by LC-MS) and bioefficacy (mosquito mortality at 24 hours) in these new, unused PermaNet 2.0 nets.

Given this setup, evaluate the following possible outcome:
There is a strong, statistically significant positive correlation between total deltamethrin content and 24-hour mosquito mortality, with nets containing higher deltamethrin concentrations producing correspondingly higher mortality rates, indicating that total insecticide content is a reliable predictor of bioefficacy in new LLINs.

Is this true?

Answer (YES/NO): NO